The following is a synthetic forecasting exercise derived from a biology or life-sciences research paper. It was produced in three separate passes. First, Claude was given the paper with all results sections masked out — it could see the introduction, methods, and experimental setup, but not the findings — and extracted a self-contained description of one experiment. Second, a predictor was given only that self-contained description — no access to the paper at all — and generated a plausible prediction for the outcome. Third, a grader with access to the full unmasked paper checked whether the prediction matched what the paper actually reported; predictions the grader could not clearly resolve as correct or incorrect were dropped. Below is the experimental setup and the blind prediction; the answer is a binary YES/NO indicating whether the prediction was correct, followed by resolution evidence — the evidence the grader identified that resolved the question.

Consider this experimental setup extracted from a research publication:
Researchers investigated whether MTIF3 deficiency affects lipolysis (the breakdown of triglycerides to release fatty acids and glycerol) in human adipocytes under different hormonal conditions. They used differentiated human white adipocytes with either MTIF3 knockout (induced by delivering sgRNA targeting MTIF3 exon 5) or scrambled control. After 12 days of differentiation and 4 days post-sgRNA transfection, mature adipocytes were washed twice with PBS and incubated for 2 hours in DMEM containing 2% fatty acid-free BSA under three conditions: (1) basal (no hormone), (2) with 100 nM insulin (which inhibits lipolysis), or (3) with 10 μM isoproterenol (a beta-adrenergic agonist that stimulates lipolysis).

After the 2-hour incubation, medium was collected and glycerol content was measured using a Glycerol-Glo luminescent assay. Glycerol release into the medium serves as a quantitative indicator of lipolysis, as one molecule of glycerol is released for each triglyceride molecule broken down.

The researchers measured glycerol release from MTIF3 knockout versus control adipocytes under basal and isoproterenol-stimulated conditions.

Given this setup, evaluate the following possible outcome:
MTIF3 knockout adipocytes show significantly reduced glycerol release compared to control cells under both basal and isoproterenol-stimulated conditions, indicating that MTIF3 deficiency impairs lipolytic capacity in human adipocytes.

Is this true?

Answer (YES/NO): NO